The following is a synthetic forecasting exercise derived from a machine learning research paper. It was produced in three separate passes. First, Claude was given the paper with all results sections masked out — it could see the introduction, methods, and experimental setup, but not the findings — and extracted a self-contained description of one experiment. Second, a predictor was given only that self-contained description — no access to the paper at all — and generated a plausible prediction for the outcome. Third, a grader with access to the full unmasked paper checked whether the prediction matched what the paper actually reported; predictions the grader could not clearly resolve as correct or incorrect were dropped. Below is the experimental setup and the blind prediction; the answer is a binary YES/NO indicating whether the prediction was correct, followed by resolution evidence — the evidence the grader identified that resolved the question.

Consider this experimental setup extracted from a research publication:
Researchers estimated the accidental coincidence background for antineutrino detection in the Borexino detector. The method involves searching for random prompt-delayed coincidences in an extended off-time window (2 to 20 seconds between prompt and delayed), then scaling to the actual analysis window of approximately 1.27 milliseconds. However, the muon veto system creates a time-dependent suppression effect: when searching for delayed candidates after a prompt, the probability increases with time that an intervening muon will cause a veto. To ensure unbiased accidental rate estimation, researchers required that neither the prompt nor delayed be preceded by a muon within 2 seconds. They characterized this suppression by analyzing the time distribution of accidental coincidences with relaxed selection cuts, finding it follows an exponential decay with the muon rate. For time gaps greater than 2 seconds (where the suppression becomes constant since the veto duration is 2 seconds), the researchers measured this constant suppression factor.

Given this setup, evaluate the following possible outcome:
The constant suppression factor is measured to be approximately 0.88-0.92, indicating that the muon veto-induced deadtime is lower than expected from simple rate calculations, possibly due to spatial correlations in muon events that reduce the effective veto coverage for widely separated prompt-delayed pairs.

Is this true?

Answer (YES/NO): NO